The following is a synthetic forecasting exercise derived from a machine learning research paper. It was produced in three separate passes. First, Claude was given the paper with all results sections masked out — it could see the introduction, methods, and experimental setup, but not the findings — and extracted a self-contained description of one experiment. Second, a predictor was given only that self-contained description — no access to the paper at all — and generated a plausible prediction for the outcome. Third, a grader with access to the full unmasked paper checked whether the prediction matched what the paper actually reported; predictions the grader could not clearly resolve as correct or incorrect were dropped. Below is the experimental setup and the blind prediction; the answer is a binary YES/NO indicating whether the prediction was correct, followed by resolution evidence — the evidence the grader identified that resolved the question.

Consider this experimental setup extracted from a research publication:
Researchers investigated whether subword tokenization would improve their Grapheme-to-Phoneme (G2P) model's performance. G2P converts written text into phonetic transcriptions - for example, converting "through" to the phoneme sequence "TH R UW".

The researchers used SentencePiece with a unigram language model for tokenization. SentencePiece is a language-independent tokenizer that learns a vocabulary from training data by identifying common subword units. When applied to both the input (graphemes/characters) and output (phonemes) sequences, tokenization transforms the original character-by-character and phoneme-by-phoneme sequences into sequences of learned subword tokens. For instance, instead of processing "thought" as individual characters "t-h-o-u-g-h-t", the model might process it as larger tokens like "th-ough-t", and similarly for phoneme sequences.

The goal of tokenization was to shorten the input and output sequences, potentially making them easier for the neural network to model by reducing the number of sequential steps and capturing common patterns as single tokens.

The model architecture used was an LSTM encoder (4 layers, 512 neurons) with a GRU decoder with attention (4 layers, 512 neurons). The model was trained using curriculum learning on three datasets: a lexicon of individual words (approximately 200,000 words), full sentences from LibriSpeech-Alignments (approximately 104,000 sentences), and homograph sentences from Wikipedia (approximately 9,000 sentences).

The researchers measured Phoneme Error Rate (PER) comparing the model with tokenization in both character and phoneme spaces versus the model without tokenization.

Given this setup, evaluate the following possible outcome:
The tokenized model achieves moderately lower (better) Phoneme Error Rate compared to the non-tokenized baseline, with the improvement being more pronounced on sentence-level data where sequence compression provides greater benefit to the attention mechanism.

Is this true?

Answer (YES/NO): NO